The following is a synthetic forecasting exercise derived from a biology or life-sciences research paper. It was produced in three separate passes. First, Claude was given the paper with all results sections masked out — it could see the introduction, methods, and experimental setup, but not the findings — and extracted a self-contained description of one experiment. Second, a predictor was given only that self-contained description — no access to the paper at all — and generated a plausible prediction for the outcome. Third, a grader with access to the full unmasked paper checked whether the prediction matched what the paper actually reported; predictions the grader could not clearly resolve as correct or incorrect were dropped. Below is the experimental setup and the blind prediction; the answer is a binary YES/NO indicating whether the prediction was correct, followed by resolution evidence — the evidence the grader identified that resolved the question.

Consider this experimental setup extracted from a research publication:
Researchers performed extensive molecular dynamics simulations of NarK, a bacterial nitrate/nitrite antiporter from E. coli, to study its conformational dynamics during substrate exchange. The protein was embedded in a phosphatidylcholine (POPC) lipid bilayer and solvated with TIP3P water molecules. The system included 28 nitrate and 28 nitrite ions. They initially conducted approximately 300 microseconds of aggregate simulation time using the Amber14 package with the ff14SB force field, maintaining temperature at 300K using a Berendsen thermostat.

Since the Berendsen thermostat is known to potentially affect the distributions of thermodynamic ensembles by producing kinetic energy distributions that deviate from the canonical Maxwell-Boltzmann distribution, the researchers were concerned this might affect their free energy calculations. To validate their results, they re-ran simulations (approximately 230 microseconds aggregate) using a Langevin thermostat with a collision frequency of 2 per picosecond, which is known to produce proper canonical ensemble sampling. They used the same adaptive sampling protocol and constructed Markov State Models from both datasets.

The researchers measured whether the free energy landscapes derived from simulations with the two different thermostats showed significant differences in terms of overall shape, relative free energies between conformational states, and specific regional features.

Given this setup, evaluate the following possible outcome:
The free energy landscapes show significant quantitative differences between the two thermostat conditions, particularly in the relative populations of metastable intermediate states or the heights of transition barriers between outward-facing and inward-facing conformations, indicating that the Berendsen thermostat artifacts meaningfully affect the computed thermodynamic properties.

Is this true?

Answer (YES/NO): NO